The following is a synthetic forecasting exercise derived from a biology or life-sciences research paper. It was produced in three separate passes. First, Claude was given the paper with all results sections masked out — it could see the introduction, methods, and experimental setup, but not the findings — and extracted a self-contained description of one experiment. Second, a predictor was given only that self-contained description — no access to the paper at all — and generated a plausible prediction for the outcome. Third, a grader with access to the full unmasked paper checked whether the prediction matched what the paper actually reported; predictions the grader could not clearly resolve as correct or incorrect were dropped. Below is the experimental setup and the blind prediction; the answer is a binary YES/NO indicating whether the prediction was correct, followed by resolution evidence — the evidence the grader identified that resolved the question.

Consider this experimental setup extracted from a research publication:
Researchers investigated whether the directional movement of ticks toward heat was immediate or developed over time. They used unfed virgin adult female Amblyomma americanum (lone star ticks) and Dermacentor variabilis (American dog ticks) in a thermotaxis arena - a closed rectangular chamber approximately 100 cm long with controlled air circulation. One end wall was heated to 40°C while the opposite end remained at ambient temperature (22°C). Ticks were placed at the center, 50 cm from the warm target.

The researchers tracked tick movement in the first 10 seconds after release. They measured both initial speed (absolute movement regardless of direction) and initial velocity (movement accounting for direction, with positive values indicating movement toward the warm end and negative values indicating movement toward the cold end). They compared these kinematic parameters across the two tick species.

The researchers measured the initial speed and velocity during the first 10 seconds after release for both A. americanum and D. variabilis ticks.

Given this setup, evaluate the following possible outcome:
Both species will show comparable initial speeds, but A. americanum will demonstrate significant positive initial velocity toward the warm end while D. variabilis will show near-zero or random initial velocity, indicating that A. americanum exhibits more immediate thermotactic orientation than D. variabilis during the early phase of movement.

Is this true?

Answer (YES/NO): NO